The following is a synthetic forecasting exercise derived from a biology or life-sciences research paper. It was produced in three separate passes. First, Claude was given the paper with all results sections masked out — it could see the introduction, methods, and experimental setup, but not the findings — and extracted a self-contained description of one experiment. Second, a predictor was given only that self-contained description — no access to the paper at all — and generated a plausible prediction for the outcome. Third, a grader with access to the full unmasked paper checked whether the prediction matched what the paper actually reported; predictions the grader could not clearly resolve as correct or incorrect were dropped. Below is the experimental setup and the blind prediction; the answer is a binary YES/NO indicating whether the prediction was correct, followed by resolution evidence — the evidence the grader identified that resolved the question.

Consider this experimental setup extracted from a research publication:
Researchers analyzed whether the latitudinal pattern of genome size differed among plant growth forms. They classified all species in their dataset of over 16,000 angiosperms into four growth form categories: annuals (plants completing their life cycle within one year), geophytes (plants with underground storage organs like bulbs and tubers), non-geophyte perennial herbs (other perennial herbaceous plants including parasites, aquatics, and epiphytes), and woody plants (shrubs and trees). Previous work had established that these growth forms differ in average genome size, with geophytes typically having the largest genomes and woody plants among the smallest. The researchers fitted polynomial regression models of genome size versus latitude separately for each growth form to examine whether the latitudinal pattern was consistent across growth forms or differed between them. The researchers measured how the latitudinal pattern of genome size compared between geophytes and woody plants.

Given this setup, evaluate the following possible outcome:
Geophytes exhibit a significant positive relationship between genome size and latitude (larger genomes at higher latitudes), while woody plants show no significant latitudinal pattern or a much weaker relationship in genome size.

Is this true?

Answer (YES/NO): NO